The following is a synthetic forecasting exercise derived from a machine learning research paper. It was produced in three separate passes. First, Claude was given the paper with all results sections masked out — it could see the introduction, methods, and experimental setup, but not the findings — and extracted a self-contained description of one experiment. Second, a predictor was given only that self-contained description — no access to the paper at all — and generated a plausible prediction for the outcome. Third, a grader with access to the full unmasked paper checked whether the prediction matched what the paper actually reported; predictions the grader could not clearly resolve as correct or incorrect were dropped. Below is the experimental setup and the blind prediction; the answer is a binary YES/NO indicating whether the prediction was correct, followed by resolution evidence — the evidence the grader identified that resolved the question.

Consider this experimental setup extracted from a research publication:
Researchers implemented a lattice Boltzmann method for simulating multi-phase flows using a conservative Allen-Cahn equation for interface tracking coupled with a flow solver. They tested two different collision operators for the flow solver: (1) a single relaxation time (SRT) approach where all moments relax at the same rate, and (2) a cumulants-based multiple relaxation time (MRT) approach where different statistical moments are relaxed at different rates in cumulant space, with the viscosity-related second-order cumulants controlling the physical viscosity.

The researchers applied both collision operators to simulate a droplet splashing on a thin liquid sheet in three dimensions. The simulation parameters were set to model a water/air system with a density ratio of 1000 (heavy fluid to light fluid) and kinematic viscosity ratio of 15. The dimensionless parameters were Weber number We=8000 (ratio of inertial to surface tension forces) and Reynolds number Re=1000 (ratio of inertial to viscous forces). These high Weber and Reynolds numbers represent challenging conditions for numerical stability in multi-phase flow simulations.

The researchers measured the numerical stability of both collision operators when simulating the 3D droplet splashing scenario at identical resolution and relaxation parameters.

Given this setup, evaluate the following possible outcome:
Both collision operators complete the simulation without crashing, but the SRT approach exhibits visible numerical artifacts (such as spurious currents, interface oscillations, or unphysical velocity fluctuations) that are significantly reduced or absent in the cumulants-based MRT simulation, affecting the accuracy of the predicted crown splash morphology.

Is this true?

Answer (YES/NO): NO